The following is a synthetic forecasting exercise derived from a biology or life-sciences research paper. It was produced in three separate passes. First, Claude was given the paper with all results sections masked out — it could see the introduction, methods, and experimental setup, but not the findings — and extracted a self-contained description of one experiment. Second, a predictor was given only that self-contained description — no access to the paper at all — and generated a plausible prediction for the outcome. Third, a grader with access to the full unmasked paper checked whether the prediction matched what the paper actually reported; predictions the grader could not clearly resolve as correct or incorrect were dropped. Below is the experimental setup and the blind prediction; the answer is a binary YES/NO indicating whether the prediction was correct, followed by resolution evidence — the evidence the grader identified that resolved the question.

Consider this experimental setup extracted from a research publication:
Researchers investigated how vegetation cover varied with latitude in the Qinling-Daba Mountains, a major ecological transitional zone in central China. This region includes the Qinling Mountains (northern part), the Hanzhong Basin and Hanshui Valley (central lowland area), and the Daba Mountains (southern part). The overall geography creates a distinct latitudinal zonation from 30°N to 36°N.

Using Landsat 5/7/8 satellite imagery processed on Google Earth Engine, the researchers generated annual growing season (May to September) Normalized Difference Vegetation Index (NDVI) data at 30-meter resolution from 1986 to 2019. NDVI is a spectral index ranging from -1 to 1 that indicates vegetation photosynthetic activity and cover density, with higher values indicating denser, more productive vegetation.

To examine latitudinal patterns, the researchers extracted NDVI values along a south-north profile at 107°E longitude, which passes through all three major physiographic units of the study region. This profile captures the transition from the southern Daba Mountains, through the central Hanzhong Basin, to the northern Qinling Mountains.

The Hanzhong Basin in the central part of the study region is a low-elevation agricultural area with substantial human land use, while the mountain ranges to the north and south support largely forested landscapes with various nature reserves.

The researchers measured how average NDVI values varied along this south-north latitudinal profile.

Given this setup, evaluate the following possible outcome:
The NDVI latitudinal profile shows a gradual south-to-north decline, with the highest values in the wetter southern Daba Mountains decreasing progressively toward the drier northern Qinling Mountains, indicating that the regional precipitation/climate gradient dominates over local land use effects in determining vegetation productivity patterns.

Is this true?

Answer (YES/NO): NO